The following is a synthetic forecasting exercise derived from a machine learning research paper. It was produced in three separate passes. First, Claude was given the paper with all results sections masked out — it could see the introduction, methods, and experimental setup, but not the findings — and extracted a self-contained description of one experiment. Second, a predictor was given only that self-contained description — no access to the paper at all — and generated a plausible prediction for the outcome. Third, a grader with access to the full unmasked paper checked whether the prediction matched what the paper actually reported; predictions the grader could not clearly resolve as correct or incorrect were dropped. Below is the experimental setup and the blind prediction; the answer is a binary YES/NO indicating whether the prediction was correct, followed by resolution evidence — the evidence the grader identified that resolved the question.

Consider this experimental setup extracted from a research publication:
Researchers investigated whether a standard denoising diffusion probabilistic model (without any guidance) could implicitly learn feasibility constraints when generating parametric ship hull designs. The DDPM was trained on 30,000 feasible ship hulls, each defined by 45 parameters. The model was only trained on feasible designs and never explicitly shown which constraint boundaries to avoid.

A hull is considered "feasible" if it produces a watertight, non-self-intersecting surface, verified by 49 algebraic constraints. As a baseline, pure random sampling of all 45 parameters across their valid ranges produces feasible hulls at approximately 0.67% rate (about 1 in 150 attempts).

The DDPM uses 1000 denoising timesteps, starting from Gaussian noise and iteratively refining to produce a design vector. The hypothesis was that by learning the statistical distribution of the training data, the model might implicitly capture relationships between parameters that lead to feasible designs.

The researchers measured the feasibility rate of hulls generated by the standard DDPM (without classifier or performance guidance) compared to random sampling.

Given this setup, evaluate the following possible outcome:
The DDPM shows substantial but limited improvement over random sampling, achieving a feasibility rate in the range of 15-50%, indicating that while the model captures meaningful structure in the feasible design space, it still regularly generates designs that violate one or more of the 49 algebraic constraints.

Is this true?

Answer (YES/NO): NO